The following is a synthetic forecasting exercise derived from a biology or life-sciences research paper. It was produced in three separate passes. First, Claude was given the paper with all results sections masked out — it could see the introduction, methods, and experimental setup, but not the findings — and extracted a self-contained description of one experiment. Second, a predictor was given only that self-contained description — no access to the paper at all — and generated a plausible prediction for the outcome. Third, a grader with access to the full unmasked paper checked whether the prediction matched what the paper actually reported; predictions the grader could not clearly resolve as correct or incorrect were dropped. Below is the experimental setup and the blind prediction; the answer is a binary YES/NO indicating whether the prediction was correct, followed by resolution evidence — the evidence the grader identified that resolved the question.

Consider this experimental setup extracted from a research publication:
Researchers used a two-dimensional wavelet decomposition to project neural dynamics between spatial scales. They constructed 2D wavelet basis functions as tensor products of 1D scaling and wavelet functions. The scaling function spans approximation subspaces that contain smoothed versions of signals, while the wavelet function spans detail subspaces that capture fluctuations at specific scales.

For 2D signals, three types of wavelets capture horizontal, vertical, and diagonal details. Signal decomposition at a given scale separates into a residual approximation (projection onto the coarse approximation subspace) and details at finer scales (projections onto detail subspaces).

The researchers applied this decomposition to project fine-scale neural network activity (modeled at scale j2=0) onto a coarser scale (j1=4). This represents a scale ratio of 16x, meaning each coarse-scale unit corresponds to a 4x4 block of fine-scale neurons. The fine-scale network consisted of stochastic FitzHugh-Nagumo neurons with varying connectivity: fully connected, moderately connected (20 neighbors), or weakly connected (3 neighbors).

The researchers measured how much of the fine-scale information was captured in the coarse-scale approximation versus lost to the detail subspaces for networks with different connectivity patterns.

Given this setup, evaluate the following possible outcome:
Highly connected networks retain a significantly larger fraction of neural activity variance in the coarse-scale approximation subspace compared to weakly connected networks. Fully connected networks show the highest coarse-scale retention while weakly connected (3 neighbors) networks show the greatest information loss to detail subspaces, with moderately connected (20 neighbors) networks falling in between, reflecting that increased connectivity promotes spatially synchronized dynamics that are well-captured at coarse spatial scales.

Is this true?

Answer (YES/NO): NO